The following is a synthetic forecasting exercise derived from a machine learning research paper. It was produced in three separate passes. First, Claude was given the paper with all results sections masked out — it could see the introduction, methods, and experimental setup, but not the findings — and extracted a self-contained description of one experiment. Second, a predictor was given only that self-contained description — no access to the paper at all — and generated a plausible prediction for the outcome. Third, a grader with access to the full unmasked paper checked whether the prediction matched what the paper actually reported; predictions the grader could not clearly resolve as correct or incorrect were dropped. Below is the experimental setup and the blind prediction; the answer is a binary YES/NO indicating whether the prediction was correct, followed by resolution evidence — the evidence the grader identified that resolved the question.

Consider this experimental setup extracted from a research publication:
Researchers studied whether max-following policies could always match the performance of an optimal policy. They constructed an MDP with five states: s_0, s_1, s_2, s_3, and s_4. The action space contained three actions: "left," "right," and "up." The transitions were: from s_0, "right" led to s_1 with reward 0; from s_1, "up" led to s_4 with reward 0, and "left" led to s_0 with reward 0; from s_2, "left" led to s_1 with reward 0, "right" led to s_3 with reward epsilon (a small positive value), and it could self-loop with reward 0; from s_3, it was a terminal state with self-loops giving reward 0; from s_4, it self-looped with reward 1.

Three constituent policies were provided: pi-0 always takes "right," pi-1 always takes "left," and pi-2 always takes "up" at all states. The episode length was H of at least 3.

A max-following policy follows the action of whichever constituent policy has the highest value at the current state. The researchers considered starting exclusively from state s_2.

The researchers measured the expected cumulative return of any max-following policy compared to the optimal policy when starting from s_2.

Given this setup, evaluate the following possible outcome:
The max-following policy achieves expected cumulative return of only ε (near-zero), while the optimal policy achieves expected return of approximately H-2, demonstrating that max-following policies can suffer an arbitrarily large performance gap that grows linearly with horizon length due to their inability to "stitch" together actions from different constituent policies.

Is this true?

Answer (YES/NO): YES